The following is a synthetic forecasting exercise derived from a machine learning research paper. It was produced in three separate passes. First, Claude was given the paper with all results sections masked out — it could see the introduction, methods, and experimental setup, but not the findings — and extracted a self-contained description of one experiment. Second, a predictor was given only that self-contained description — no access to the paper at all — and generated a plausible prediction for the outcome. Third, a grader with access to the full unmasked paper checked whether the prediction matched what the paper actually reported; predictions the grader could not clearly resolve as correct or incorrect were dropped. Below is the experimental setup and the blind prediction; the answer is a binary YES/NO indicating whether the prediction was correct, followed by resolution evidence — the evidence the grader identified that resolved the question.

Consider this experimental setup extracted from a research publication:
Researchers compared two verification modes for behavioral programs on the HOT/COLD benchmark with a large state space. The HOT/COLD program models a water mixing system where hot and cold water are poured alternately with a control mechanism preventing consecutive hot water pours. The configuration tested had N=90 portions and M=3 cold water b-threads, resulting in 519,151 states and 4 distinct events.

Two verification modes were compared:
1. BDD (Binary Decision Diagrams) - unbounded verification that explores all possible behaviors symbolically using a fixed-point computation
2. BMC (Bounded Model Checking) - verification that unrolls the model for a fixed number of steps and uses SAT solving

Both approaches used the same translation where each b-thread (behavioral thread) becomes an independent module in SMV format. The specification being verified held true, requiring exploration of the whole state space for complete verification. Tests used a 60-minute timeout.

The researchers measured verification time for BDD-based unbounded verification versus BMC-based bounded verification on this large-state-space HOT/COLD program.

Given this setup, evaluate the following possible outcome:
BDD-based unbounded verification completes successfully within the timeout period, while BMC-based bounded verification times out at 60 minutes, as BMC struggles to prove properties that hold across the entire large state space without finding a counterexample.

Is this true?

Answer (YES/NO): NO